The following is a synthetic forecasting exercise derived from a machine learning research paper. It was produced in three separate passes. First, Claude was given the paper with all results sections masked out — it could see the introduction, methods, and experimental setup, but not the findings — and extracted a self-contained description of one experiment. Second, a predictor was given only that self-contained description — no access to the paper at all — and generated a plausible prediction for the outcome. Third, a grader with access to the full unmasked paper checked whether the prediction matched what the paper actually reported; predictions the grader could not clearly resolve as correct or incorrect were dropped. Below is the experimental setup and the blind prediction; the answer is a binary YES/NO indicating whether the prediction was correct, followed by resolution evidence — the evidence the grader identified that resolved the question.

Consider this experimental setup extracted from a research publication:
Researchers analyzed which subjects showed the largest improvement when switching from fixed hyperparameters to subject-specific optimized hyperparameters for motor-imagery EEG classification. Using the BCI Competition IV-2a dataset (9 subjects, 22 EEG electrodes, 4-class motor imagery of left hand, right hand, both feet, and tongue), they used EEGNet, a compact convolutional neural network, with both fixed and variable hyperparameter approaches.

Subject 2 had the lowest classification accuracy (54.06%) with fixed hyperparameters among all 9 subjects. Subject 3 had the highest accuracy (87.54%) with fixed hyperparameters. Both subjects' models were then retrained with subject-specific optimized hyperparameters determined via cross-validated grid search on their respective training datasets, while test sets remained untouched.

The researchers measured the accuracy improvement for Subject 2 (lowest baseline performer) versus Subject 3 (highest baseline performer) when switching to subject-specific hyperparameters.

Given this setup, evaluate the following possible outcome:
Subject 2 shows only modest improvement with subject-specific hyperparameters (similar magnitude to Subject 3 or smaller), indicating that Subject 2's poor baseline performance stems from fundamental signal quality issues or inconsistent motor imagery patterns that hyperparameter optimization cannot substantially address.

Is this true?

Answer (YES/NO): NO